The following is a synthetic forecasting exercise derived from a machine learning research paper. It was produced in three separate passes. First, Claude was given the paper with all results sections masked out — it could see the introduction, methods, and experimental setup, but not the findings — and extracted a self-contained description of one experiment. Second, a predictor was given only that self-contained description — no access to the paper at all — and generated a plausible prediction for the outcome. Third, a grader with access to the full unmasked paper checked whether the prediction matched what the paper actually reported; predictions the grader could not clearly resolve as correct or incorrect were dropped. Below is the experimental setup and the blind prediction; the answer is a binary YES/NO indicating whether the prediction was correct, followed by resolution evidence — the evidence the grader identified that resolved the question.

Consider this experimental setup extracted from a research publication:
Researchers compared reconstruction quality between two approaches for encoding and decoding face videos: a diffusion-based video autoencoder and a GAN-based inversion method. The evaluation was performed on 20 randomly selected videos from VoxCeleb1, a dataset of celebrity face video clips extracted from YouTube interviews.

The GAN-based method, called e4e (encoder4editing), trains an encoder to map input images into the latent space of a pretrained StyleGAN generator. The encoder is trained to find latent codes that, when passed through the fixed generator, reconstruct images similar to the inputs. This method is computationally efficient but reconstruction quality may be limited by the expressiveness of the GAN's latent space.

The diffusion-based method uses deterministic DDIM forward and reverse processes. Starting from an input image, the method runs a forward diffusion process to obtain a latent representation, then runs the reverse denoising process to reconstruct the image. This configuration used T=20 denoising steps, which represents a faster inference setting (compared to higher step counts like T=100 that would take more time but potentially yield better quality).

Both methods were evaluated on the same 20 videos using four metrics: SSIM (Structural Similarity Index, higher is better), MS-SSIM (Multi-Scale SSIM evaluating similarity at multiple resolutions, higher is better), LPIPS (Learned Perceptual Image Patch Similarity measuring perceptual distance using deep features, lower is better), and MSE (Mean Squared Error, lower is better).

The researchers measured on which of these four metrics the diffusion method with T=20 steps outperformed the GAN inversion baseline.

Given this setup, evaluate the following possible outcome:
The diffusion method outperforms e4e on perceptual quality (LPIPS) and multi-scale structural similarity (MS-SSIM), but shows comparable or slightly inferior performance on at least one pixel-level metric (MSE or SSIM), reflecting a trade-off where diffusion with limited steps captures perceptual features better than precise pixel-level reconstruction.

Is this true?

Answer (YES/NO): NO